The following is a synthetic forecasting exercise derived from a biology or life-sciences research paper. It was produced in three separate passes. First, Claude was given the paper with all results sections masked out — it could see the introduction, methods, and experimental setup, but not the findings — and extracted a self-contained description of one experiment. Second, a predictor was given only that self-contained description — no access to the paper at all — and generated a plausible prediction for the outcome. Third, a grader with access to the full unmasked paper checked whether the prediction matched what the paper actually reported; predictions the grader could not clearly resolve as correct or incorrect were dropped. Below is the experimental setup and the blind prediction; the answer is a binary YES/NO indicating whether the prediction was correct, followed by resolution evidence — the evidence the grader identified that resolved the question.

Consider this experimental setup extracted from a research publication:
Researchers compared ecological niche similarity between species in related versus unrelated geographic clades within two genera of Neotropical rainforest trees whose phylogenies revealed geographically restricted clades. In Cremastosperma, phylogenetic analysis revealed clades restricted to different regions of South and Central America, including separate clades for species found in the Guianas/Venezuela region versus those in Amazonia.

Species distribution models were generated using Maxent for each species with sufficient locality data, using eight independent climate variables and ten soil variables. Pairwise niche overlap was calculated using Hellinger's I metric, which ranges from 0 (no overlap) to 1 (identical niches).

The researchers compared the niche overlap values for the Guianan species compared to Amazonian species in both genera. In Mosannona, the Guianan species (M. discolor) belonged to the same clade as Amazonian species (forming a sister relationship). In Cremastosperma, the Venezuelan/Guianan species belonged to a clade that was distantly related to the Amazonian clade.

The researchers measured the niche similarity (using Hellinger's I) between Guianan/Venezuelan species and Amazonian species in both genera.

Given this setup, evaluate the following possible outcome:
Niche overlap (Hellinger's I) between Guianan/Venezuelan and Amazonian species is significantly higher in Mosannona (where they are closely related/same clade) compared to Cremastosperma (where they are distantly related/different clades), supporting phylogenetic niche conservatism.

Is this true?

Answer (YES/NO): YES